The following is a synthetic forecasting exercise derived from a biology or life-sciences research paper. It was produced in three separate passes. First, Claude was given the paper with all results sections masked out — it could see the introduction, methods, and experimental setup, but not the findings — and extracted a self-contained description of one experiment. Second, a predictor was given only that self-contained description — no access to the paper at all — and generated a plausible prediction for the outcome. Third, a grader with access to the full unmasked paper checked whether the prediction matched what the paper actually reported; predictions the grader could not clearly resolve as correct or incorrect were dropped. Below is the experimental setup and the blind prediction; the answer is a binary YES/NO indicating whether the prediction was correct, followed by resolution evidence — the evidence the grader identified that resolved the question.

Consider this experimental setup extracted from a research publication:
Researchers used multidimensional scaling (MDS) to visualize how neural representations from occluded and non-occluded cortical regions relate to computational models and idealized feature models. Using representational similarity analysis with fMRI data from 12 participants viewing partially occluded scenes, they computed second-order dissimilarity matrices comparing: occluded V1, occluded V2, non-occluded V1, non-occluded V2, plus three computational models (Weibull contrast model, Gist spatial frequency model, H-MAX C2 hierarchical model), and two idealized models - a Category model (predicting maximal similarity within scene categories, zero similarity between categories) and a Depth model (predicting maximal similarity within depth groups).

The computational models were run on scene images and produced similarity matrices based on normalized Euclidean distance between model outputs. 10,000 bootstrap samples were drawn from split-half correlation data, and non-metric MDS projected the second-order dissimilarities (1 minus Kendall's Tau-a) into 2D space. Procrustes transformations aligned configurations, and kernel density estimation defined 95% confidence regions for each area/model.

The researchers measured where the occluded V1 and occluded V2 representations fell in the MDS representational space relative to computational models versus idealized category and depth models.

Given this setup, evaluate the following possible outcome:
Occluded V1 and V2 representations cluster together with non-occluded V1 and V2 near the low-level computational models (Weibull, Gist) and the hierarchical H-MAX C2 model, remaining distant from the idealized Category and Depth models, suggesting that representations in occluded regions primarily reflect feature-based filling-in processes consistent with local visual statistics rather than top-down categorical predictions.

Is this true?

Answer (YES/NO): NO